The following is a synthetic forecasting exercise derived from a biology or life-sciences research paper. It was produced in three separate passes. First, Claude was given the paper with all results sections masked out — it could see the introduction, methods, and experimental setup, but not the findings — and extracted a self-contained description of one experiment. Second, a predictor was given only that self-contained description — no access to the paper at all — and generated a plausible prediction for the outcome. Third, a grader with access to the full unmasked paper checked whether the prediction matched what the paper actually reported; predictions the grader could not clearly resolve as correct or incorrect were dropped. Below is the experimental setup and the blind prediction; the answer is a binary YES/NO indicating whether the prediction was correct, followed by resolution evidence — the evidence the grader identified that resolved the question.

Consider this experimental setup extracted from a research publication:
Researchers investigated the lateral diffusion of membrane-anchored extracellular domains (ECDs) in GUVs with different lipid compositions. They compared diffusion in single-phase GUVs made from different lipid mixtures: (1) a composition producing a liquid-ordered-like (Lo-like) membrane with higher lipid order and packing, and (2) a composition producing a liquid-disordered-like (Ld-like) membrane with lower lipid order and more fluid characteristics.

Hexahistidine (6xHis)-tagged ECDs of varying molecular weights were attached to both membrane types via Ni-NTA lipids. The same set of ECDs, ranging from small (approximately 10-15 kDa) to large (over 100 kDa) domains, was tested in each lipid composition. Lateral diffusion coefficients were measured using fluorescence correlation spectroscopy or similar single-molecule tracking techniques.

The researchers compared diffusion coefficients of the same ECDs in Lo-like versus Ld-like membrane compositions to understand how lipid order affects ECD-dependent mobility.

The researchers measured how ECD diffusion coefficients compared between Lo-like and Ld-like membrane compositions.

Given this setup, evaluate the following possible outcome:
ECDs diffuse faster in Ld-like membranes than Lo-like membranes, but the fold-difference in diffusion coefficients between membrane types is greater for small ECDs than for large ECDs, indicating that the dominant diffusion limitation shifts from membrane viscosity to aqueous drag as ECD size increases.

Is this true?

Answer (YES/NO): NO